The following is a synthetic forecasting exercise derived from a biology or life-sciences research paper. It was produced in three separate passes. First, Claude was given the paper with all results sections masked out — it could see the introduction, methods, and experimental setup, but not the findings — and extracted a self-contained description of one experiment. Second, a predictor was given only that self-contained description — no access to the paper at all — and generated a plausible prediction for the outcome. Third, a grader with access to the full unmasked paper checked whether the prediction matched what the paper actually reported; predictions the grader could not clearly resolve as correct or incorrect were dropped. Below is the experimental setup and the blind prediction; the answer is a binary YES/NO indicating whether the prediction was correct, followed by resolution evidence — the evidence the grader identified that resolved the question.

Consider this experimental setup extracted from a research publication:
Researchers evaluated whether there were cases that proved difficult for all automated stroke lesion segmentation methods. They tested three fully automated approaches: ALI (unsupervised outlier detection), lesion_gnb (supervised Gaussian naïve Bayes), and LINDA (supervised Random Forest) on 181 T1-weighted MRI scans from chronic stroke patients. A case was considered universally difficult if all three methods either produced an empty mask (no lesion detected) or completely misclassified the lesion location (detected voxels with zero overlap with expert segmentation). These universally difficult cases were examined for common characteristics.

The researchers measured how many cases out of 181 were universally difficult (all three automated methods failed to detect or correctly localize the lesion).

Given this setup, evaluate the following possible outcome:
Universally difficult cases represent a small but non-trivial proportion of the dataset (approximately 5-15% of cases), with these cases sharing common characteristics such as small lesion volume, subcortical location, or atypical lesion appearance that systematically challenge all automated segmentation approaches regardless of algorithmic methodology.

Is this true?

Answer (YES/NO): YES